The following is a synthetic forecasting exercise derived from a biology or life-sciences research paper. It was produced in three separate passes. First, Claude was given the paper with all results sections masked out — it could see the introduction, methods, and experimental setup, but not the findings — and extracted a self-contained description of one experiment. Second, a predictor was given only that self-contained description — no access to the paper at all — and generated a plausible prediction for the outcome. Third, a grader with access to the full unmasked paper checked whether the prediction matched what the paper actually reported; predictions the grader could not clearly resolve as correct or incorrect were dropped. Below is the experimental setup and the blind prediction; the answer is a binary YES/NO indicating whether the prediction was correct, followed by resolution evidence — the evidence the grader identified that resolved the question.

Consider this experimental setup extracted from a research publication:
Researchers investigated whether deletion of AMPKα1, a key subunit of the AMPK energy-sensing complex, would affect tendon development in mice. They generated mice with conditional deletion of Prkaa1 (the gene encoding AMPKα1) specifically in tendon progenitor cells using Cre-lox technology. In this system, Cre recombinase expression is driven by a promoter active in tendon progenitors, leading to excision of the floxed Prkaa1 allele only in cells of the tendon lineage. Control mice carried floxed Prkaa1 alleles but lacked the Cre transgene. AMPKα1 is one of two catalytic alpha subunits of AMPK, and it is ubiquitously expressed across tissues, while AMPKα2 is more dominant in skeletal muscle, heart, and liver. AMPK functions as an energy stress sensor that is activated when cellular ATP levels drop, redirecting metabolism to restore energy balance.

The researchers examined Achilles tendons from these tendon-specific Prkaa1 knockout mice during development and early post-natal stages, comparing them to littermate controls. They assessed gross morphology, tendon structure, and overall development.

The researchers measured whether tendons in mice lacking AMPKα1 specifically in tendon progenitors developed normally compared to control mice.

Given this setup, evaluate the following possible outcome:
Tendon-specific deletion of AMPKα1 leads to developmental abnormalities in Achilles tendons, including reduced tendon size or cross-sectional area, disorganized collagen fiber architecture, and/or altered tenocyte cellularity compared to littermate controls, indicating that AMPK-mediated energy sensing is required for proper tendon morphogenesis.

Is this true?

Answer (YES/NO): NO